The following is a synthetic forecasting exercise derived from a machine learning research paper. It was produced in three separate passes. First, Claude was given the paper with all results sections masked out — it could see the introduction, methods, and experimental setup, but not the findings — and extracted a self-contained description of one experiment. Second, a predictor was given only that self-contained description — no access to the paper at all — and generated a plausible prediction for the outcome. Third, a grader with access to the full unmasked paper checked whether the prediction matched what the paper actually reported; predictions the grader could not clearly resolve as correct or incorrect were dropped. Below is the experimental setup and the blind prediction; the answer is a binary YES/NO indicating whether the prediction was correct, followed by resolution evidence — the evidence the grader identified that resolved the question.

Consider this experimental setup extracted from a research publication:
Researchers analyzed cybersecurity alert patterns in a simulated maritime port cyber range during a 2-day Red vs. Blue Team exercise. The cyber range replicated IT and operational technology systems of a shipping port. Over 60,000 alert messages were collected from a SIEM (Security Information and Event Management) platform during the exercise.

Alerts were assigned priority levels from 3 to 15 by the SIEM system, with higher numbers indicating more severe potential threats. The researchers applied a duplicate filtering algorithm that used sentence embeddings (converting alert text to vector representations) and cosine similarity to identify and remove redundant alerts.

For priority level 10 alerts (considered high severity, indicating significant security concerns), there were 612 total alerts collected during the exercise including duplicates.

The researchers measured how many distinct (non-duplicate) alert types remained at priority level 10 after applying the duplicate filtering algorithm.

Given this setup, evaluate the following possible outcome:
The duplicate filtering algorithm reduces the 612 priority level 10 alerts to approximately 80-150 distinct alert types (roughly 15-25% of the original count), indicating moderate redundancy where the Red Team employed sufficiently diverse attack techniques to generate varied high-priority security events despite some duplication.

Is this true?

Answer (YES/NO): NO